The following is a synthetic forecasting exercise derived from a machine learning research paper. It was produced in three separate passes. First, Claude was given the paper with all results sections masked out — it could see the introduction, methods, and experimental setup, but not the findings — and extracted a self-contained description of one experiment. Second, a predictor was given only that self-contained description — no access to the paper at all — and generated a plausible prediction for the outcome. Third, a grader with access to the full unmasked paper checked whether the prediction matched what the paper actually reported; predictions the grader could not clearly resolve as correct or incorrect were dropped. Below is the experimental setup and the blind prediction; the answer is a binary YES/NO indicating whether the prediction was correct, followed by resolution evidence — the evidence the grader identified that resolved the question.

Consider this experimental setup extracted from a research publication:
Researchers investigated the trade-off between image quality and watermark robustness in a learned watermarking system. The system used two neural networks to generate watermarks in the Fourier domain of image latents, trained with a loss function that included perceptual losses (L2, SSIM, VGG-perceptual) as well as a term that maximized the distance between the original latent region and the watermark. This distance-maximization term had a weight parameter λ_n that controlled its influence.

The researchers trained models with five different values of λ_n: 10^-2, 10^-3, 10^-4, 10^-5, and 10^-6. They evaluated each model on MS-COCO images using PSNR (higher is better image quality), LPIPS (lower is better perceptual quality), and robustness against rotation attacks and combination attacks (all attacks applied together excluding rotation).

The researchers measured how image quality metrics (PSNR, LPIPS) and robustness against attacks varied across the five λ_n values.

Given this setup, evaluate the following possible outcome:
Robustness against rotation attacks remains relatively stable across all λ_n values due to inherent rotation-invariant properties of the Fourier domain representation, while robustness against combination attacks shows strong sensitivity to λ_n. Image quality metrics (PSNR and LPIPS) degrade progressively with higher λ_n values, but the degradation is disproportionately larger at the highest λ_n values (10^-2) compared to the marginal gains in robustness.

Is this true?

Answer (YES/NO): NO